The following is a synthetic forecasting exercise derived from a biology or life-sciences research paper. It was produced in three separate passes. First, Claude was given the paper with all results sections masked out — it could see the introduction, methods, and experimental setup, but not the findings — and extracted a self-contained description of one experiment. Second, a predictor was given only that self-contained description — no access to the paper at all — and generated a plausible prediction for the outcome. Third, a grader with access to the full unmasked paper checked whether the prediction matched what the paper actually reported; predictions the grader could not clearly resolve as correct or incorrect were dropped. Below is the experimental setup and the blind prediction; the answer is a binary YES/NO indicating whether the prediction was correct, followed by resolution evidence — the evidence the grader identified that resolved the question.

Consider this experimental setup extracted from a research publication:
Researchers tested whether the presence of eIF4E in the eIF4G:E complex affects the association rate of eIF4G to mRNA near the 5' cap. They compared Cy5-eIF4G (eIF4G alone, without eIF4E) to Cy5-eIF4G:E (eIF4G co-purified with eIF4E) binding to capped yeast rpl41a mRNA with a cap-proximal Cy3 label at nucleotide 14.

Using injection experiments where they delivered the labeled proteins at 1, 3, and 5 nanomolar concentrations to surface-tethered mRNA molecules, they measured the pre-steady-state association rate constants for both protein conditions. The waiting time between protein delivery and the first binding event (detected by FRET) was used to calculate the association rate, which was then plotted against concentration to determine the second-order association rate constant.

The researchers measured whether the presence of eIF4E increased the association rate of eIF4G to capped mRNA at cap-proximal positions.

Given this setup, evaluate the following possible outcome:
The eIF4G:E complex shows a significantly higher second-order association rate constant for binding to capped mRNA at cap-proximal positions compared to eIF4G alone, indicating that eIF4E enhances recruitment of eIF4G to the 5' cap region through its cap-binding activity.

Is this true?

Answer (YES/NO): NO